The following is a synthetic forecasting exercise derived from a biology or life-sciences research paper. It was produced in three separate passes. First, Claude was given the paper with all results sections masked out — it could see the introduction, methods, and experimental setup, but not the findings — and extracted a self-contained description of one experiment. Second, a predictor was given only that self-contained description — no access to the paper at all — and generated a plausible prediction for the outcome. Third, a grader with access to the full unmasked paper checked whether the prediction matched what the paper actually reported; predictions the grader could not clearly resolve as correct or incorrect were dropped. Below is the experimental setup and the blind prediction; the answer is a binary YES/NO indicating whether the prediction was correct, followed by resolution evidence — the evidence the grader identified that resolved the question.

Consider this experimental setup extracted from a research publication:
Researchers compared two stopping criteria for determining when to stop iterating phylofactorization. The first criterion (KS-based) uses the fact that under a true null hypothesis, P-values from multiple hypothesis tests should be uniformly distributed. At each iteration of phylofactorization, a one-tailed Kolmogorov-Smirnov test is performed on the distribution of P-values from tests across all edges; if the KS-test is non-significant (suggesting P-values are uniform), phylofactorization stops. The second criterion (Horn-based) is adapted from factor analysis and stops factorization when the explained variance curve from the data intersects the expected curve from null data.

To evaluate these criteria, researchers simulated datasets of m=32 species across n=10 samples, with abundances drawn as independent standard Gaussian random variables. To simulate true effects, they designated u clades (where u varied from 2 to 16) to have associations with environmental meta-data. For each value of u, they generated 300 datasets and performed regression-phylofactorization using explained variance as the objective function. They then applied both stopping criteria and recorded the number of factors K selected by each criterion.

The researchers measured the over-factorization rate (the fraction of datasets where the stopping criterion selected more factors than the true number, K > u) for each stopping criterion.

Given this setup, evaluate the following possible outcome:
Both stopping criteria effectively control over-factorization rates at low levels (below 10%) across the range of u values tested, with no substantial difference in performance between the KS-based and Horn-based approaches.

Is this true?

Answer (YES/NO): NO